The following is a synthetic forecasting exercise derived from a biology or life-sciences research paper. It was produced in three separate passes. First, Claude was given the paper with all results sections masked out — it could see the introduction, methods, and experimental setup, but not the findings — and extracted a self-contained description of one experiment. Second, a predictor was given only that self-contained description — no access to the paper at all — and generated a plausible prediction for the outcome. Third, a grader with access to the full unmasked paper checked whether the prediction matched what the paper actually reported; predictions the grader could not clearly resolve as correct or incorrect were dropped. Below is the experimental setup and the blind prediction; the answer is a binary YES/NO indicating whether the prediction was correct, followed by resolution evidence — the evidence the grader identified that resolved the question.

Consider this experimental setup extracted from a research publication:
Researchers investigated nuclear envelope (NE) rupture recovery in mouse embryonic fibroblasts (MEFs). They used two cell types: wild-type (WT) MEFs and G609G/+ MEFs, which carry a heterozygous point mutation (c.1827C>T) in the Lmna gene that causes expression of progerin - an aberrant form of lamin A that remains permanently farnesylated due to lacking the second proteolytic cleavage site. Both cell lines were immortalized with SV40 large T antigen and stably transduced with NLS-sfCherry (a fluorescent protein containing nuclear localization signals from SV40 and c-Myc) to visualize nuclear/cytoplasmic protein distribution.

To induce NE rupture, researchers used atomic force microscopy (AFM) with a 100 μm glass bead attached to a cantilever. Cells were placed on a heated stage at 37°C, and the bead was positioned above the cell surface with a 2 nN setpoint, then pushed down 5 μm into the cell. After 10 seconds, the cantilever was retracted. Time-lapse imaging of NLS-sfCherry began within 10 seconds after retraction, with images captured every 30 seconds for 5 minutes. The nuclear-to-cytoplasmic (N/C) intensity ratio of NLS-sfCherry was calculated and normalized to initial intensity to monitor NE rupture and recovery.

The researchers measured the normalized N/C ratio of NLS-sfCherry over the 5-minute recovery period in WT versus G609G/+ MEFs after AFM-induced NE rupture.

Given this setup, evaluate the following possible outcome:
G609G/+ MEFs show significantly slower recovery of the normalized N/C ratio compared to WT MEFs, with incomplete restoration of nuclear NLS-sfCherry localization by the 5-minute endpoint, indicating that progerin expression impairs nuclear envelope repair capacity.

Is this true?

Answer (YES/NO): YES